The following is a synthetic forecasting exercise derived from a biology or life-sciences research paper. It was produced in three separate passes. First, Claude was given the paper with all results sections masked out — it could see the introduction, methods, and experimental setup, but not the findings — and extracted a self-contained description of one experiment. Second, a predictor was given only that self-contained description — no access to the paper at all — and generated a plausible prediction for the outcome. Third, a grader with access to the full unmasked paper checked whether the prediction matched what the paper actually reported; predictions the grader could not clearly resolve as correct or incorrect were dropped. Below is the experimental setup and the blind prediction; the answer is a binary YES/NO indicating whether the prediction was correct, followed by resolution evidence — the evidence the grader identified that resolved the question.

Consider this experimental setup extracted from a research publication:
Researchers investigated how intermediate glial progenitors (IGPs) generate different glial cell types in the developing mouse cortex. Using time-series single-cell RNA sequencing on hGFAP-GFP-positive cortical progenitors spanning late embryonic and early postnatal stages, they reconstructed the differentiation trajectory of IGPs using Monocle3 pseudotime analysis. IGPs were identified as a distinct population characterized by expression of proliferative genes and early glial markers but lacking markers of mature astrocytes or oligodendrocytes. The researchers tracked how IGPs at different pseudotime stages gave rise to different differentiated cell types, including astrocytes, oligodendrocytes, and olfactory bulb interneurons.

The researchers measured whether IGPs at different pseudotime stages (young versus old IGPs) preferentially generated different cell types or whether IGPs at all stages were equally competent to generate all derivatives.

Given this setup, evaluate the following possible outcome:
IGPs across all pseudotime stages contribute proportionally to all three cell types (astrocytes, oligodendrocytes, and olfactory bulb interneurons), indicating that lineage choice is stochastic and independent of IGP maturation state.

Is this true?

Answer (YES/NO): NO